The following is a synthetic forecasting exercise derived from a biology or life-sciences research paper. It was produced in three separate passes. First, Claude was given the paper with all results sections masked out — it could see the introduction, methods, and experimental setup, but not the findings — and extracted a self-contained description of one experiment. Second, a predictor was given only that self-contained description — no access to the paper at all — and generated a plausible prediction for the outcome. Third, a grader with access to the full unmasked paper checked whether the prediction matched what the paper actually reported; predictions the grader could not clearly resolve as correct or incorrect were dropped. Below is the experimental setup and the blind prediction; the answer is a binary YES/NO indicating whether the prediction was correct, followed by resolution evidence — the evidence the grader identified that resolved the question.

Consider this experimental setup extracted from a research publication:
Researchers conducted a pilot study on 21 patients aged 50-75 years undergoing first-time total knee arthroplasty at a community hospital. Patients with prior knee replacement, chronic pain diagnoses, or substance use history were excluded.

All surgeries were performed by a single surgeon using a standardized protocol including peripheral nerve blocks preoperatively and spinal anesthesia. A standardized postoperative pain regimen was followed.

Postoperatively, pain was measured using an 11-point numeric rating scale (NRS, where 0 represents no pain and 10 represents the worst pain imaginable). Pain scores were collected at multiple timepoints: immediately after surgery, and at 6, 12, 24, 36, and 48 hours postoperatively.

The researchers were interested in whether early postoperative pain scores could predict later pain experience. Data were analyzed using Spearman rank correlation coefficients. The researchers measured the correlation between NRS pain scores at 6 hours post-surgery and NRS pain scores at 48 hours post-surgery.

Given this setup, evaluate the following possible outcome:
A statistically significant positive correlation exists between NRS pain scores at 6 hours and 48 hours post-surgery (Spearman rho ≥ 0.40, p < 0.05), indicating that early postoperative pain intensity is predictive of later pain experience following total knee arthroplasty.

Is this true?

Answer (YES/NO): YES